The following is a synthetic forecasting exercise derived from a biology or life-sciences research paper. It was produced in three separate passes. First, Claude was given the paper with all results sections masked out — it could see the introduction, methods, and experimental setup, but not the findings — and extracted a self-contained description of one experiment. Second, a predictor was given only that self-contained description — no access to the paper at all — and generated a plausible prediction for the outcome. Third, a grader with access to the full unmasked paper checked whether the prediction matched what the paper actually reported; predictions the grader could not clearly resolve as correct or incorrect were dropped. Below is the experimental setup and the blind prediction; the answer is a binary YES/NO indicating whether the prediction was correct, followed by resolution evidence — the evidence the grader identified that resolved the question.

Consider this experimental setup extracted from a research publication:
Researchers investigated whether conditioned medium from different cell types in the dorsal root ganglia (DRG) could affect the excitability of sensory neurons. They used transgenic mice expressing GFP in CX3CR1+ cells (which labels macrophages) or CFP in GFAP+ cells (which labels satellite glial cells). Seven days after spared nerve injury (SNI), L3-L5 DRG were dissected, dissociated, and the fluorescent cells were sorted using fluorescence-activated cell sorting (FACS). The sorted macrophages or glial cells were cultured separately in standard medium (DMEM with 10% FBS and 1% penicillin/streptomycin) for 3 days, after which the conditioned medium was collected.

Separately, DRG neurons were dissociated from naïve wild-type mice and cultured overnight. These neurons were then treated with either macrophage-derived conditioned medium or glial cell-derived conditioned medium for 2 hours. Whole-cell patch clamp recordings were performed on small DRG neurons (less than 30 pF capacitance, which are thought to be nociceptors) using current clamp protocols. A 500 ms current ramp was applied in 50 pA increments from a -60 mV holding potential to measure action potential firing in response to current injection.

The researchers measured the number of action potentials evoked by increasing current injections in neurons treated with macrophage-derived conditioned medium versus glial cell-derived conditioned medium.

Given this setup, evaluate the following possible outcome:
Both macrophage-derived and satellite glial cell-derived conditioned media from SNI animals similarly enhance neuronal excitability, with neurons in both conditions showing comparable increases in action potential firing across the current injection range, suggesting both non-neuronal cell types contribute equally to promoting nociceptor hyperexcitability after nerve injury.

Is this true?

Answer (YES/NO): NO